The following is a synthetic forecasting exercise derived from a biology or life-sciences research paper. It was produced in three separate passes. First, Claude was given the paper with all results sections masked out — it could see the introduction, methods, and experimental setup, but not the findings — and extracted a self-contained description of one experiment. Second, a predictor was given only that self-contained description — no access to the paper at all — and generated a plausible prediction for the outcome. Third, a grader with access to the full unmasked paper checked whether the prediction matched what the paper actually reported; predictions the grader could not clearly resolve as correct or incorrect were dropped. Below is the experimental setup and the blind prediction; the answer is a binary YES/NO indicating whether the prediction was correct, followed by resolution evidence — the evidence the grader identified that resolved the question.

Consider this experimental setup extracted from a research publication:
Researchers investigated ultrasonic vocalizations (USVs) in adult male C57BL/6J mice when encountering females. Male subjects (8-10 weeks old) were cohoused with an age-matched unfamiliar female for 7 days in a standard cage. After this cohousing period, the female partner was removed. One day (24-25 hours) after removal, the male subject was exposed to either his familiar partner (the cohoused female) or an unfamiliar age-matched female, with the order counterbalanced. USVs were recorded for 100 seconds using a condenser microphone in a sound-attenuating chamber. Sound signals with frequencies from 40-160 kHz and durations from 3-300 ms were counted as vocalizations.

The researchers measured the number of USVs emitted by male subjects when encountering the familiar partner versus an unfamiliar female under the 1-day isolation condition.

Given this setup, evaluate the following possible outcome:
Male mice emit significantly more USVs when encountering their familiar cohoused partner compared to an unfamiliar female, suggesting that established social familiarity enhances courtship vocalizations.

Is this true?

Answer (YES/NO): YES